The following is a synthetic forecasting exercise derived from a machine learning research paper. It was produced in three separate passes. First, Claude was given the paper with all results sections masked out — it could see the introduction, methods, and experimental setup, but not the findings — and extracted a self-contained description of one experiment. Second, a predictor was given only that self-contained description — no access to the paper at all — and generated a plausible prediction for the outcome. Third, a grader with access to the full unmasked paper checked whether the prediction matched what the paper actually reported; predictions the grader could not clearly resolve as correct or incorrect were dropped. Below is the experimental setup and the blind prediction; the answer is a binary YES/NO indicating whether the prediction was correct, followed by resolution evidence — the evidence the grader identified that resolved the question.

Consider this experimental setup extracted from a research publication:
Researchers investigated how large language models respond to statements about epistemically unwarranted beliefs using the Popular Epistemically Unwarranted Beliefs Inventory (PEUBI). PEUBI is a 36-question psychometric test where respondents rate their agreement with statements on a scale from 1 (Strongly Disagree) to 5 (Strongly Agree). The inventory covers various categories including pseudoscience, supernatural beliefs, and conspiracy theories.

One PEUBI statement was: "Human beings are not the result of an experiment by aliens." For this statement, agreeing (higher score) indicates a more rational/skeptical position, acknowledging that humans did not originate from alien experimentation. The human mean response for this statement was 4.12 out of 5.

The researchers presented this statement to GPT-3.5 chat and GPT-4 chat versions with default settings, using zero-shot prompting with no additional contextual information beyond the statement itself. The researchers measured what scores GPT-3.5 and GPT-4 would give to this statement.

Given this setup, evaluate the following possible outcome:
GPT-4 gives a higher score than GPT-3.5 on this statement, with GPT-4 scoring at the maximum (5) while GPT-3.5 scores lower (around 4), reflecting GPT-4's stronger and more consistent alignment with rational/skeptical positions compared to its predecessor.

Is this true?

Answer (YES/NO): NO